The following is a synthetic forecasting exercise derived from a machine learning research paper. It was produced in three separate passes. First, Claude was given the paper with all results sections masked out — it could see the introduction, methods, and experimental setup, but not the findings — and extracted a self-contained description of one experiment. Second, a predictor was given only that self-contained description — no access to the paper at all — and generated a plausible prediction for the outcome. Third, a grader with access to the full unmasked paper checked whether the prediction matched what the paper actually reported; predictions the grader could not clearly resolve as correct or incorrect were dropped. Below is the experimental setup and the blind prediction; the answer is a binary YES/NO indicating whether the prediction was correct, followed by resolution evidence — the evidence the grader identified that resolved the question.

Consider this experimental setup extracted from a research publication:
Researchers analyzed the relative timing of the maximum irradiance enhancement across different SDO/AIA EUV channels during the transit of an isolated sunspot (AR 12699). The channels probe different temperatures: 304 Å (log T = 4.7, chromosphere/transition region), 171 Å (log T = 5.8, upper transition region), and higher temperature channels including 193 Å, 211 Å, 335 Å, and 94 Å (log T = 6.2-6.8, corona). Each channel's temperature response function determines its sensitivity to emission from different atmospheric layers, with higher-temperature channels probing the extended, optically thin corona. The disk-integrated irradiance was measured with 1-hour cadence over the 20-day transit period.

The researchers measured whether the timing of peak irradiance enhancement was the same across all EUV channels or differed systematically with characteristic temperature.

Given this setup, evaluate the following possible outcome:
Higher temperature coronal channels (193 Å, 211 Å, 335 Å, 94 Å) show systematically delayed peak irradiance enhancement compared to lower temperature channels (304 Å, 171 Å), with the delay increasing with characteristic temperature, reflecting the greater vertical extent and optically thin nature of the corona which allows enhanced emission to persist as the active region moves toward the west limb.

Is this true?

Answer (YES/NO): NO